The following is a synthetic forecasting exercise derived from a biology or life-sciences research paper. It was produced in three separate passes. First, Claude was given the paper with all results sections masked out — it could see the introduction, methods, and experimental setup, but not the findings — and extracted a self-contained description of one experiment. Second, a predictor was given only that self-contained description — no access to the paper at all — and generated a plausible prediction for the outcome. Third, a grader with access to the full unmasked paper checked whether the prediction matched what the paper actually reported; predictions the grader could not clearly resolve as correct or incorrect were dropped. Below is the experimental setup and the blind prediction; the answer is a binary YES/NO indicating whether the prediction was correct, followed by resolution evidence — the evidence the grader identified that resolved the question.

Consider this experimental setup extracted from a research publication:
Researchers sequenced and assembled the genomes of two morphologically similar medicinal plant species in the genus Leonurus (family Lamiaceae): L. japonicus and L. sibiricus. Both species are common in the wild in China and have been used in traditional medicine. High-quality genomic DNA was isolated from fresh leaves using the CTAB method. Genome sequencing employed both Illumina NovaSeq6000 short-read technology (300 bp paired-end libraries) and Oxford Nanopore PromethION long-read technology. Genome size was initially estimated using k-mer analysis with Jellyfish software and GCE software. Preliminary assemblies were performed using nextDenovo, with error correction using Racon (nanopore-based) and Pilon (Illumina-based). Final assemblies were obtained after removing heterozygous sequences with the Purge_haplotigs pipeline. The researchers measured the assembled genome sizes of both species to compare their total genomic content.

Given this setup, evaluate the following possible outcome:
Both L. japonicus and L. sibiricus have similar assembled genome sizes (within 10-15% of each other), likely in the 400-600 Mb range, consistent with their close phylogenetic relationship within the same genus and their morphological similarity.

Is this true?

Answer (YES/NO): YES